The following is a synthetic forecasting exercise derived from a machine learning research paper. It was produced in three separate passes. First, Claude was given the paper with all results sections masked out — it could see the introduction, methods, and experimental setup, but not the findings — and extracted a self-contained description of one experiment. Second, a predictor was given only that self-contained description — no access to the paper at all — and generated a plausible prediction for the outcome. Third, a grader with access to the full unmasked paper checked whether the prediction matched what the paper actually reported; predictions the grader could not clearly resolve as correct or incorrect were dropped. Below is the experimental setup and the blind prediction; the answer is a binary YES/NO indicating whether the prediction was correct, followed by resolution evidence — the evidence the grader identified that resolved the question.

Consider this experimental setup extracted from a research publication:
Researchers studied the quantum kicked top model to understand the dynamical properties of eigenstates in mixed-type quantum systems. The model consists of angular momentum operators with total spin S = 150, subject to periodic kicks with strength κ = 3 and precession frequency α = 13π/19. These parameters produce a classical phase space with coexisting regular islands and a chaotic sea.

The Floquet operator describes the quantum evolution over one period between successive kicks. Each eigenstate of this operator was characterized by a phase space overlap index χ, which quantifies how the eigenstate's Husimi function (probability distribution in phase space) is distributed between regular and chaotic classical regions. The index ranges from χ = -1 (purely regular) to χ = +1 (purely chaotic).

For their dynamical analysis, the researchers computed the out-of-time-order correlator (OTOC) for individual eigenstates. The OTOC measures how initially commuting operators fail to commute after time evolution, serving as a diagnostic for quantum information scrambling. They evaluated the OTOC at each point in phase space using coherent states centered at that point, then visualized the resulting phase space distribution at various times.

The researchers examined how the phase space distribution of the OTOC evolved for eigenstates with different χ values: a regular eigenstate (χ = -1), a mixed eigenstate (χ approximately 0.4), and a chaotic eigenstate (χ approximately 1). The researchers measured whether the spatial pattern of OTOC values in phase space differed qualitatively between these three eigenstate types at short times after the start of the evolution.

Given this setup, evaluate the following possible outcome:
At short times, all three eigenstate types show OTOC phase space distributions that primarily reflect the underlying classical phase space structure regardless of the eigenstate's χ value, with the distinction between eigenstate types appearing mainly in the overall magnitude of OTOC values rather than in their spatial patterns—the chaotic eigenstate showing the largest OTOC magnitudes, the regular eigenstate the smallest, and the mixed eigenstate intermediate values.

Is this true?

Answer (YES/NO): NO